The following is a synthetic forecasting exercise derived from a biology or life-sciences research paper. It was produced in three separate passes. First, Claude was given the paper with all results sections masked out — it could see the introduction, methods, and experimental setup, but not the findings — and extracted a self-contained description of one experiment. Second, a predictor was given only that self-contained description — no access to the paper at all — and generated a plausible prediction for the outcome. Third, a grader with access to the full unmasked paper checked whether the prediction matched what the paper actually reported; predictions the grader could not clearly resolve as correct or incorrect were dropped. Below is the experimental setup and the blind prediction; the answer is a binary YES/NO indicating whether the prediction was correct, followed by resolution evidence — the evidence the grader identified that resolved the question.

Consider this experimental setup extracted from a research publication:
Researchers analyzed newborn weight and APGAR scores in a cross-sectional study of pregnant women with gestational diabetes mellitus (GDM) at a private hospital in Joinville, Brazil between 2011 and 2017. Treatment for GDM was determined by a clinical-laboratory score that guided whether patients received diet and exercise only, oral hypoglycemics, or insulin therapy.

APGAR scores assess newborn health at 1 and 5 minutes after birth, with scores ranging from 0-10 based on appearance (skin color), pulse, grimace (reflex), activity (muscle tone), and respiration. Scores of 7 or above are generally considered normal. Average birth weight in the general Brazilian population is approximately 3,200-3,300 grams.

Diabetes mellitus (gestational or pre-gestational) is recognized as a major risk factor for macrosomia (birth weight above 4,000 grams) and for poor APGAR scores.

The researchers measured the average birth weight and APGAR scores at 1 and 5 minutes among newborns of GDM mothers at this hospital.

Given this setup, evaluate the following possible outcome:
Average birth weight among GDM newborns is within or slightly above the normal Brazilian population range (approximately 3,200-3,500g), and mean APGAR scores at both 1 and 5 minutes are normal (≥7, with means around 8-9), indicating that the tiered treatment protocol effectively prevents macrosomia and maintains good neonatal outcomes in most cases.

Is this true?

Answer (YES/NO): NO